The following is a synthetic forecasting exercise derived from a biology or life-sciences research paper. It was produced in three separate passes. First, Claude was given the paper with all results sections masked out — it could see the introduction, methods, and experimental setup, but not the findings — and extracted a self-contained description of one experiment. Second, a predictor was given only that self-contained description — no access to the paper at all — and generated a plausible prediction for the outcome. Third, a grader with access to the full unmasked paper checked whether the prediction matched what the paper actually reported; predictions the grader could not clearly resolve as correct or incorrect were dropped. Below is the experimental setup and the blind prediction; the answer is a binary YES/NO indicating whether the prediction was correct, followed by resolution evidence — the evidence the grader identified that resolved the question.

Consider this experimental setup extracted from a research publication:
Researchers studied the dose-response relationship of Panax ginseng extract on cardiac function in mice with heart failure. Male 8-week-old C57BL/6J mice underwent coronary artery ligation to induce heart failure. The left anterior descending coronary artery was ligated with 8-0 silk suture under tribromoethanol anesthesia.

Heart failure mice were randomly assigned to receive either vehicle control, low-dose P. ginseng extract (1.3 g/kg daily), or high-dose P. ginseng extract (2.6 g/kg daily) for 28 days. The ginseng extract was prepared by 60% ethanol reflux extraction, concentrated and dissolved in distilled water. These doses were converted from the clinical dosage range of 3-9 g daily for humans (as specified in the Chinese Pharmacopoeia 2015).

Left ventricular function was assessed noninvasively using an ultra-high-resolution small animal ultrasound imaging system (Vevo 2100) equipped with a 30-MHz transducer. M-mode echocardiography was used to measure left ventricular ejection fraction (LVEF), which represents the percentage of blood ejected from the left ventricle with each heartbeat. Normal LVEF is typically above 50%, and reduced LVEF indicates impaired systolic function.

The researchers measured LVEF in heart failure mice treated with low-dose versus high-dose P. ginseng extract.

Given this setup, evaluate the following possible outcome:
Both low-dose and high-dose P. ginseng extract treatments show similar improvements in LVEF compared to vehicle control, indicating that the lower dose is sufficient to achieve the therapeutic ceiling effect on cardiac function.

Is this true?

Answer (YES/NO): NO